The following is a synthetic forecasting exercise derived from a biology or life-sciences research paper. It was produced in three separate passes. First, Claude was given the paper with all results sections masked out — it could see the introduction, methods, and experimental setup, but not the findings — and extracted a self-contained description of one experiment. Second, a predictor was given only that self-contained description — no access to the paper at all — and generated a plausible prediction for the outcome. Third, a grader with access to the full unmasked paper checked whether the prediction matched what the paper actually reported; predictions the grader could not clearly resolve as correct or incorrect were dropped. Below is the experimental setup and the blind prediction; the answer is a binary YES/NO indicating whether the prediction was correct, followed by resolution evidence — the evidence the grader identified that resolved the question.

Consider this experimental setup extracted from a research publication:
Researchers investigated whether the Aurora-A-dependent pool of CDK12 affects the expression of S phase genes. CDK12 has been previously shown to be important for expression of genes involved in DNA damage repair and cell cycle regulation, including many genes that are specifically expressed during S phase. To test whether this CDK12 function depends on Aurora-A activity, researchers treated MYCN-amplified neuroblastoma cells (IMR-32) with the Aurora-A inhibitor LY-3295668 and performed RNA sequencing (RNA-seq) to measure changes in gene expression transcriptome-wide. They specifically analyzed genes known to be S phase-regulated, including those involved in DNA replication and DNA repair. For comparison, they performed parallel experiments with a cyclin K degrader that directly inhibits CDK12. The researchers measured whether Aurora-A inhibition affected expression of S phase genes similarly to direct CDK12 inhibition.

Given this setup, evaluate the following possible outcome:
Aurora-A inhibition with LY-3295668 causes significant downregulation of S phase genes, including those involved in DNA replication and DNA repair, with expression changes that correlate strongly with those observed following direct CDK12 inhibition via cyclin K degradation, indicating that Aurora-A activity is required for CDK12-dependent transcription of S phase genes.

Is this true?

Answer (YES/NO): NO